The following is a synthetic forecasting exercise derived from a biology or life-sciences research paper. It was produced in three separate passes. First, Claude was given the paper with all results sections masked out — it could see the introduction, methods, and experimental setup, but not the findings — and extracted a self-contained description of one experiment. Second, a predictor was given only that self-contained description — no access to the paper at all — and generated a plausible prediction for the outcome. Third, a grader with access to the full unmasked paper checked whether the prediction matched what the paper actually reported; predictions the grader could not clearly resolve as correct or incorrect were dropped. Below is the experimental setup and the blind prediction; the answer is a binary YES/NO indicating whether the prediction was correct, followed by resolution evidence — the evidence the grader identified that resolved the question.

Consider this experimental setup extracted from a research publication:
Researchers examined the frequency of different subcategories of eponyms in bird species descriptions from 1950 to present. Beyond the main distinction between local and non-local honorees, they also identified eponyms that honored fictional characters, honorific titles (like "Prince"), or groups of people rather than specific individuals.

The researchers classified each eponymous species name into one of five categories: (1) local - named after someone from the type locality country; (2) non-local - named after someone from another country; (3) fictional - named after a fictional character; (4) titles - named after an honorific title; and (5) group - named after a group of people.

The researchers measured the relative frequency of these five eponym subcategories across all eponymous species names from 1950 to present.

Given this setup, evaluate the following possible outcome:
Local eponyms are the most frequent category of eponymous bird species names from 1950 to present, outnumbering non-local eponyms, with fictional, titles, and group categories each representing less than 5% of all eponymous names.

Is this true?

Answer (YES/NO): NO